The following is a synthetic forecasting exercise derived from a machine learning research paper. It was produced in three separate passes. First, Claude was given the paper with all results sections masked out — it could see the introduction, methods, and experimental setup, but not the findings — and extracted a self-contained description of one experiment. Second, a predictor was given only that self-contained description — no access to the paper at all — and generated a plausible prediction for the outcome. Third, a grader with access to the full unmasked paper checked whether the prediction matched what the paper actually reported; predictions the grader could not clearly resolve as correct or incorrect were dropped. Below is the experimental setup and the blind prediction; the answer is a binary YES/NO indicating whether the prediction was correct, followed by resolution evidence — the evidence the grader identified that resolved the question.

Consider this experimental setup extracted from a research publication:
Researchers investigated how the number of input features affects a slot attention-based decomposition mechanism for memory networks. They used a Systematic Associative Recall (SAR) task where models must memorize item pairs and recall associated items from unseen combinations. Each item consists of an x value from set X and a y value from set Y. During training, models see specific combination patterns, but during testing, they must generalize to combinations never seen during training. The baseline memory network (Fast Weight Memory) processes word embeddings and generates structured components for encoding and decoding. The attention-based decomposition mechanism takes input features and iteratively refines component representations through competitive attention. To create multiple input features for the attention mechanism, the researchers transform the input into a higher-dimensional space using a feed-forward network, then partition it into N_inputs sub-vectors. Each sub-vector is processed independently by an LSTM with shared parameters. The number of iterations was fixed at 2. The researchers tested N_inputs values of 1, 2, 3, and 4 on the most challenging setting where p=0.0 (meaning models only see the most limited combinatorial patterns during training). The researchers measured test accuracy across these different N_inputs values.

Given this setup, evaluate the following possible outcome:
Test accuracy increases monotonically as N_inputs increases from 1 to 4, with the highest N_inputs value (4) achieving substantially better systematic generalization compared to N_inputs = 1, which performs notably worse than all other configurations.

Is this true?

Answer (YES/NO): NO